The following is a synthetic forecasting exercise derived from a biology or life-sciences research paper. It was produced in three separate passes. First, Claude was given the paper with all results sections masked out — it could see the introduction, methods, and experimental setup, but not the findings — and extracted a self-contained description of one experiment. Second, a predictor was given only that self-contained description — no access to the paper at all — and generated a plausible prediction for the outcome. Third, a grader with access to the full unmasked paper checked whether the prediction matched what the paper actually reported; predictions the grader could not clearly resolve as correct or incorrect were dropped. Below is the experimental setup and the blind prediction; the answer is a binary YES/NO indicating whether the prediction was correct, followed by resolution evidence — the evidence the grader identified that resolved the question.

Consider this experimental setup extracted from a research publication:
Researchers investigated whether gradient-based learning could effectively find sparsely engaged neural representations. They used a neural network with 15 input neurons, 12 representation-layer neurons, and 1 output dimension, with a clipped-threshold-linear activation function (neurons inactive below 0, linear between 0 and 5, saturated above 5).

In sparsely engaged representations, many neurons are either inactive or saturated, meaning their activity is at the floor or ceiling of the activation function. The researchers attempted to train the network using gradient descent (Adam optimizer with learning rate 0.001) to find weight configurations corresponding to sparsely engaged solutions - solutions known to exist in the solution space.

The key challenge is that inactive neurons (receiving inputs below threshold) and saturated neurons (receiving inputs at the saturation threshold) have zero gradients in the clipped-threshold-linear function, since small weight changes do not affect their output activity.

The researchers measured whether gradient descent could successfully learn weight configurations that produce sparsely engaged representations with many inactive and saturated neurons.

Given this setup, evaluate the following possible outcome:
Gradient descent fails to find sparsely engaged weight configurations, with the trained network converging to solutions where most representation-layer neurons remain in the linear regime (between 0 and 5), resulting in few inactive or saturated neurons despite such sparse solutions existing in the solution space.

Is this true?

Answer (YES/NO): YES